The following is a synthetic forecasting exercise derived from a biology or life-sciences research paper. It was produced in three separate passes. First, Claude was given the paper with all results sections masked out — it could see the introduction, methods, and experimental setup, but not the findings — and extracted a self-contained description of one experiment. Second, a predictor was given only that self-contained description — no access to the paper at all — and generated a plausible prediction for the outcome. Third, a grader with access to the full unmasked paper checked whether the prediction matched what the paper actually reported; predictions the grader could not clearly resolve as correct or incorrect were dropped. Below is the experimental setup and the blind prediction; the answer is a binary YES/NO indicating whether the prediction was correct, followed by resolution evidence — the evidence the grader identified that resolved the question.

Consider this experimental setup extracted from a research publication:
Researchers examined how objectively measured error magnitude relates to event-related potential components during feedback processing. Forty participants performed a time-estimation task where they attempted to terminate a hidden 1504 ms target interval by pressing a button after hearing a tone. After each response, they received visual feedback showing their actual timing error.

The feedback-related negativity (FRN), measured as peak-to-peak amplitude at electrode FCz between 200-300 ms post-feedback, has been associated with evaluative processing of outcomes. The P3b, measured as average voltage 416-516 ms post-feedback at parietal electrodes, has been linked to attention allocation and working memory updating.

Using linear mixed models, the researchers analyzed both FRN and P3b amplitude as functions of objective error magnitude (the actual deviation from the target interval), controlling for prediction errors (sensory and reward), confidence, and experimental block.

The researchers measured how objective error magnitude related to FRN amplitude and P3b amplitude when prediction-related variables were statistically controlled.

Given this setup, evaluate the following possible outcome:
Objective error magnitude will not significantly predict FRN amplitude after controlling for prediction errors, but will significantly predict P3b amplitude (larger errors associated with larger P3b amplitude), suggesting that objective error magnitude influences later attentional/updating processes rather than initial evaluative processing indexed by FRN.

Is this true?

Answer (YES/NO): NO